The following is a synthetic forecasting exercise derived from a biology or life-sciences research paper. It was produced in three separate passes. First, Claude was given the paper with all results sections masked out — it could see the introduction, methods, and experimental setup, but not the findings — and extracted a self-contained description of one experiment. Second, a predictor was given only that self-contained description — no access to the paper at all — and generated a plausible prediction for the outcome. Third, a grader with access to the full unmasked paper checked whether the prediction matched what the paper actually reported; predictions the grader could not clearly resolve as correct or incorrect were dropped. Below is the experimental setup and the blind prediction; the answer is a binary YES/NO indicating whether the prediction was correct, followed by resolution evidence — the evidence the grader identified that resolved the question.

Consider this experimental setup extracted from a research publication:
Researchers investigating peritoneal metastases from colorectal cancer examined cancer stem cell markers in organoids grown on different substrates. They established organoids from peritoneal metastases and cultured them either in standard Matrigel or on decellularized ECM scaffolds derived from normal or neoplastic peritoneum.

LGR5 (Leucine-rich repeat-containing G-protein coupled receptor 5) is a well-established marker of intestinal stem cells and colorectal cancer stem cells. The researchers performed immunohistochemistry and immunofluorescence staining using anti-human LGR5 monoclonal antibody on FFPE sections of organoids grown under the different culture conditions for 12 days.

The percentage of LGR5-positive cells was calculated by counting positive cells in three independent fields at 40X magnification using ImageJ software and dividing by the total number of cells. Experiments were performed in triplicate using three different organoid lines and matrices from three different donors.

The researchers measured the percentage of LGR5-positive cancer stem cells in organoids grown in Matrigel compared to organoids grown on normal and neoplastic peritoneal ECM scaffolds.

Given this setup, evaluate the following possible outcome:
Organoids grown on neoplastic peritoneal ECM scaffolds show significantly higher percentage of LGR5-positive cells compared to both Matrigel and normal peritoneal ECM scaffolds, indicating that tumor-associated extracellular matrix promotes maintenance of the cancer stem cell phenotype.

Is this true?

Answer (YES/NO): NO